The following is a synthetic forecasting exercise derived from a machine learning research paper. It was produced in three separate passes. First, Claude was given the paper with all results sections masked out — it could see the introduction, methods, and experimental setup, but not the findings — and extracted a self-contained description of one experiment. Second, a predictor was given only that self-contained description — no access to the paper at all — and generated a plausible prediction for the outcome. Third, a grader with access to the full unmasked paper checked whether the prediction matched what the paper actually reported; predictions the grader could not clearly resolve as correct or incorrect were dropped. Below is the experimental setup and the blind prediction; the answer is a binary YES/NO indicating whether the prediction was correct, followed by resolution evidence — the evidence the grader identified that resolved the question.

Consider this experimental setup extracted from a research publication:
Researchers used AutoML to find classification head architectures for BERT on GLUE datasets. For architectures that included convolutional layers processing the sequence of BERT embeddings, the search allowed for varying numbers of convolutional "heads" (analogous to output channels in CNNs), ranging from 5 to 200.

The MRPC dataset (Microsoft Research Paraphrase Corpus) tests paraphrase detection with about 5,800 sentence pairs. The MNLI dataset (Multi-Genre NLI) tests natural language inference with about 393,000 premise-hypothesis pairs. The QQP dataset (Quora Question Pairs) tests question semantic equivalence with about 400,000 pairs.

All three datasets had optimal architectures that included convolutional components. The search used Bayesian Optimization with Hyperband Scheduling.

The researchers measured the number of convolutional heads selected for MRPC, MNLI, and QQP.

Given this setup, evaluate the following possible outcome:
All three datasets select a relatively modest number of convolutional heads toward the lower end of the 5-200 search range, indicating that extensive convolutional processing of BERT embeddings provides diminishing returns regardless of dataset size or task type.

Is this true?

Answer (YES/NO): NO